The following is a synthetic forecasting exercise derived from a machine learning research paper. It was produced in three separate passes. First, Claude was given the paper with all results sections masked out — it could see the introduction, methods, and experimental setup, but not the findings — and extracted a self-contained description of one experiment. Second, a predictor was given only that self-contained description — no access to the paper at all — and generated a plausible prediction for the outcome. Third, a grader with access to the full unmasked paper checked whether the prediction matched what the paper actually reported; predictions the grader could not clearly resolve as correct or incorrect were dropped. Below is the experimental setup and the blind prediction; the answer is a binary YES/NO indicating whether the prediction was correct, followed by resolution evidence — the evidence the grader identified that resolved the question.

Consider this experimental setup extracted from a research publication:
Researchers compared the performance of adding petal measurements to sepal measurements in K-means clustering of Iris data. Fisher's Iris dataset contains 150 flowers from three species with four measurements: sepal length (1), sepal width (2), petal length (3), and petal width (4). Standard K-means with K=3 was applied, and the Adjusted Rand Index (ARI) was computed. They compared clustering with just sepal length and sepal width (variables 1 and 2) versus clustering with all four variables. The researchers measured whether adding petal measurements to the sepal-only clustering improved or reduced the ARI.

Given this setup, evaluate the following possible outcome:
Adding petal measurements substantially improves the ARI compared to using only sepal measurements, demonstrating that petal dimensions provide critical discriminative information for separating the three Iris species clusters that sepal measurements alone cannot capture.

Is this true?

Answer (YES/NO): NO